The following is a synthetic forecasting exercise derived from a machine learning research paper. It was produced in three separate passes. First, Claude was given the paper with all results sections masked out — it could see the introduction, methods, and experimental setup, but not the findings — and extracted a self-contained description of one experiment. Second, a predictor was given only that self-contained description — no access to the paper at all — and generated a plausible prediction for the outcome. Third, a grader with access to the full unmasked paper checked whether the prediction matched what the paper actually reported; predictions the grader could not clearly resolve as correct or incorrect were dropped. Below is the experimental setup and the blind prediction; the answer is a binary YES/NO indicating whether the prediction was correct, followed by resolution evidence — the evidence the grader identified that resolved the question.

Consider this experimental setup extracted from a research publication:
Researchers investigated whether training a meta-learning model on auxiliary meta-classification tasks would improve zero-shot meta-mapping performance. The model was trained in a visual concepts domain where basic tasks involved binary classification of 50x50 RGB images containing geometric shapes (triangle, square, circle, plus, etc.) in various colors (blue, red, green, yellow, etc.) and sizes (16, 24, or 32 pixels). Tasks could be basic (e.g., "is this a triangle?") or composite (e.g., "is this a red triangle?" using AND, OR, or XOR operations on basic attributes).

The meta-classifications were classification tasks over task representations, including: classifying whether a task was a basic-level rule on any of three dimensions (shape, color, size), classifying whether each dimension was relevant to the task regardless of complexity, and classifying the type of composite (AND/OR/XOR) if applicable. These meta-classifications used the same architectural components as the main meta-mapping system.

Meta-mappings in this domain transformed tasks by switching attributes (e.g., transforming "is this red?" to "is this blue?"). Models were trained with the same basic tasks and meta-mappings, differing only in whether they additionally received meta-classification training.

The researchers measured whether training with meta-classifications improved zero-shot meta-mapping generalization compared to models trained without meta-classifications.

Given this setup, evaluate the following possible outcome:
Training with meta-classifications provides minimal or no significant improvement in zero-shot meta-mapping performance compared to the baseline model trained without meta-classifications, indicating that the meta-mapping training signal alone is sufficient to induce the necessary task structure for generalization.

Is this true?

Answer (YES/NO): YES